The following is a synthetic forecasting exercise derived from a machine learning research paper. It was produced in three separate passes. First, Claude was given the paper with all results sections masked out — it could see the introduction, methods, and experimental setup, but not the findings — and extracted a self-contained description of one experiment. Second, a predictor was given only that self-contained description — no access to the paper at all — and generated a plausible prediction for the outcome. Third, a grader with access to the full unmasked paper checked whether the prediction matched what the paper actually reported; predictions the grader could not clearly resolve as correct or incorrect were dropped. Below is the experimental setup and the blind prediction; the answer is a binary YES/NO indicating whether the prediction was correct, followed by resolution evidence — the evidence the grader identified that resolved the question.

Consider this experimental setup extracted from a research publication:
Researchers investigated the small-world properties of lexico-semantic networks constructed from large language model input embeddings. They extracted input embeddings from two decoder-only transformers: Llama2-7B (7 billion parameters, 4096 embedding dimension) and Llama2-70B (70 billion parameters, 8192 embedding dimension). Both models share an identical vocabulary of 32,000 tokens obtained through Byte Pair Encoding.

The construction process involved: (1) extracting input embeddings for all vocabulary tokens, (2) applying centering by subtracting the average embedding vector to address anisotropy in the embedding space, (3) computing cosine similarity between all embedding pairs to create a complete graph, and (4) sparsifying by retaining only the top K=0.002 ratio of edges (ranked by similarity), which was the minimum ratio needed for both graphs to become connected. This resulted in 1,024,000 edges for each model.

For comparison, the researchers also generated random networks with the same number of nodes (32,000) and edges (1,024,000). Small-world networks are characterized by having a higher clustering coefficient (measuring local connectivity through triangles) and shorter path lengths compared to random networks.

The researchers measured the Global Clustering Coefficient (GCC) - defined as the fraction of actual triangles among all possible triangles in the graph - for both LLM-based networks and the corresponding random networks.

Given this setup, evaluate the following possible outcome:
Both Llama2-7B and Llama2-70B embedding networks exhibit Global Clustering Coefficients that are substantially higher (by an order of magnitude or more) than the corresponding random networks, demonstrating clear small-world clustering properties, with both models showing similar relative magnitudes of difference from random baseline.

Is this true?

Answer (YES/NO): YES